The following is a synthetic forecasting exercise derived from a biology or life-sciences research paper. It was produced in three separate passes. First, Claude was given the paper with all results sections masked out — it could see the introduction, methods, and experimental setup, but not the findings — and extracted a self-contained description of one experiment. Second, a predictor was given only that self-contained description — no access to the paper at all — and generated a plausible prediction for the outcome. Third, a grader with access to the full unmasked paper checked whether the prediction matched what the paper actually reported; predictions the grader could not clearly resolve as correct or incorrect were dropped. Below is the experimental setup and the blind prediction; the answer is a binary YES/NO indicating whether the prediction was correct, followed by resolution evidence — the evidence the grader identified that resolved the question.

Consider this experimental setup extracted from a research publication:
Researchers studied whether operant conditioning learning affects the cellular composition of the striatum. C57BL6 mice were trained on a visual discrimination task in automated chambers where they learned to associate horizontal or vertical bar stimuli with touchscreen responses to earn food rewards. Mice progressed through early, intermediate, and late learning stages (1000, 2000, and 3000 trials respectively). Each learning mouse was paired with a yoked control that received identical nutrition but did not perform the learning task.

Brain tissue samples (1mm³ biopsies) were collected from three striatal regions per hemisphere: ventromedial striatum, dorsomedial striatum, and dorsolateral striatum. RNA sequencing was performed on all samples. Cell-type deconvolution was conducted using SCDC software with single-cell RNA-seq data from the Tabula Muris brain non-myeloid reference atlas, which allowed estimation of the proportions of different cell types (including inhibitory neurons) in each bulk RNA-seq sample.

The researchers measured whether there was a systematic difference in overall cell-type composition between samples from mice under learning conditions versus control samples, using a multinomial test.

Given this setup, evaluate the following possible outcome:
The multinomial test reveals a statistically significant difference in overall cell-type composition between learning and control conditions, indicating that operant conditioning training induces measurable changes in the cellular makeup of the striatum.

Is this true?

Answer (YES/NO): NO